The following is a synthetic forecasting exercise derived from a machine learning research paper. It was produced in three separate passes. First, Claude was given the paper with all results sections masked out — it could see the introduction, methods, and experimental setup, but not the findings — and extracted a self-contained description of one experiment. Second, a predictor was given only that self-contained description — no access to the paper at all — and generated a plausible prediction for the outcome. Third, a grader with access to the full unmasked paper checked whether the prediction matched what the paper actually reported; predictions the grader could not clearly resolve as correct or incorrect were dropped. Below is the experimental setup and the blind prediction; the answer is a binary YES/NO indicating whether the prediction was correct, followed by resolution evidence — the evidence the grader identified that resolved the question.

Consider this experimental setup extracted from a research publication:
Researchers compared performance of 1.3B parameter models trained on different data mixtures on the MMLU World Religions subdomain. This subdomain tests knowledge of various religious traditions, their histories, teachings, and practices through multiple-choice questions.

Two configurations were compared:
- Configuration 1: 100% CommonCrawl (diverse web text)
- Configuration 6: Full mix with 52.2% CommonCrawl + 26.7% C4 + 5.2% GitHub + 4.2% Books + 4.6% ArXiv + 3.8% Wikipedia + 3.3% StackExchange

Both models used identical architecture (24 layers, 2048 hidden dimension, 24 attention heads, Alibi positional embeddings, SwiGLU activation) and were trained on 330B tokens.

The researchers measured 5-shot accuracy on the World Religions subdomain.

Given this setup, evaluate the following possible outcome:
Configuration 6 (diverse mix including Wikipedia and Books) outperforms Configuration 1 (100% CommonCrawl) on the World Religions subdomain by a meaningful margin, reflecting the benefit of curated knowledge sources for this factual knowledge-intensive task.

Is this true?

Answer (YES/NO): YES